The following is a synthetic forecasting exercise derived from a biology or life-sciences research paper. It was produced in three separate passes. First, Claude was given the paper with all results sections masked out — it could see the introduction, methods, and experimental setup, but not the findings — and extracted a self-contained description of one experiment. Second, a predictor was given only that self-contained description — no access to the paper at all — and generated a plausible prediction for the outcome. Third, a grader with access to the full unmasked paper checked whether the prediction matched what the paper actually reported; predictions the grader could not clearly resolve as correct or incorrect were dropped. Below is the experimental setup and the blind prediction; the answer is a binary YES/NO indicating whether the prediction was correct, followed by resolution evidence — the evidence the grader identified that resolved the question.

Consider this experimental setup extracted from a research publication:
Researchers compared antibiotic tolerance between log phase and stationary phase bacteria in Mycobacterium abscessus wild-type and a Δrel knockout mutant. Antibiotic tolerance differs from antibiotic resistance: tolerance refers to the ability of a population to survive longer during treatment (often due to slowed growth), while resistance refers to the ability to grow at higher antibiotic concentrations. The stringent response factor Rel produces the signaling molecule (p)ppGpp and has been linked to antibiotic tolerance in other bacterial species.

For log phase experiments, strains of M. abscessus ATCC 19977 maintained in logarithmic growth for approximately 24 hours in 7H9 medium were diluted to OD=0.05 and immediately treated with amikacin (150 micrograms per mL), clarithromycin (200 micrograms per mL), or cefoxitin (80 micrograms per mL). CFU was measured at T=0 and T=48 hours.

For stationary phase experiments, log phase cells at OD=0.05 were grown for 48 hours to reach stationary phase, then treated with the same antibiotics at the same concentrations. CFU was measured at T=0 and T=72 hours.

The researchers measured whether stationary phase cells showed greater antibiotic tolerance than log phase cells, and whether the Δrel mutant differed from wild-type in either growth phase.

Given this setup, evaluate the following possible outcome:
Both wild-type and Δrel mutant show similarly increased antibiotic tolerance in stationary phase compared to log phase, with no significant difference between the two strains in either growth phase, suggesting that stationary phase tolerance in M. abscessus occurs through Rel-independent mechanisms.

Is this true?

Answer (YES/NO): NO